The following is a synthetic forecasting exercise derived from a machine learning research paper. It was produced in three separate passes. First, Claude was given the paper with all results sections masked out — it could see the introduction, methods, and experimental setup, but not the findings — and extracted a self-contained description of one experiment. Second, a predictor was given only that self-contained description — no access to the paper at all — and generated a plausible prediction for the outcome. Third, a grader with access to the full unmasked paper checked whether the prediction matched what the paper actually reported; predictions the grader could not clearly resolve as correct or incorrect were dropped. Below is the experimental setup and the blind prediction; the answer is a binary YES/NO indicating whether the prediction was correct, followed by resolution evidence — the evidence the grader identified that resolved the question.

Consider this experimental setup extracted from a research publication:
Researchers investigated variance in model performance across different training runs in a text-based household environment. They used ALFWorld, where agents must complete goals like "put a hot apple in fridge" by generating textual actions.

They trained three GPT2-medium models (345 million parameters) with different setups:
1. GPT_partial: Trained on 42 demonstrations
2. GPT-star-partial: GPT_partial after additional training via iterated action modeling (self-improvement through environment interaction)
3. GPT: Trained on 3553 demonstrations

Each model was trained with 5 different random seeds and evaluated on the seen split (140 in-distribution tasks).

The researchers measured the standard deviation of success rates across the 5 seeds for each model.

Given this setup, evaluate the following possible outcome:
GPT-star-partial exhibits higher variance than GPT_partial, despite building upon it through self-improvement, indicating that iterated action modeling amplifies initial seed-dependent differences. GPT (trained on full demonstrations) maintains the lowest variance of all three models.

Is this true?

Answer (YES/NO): NO